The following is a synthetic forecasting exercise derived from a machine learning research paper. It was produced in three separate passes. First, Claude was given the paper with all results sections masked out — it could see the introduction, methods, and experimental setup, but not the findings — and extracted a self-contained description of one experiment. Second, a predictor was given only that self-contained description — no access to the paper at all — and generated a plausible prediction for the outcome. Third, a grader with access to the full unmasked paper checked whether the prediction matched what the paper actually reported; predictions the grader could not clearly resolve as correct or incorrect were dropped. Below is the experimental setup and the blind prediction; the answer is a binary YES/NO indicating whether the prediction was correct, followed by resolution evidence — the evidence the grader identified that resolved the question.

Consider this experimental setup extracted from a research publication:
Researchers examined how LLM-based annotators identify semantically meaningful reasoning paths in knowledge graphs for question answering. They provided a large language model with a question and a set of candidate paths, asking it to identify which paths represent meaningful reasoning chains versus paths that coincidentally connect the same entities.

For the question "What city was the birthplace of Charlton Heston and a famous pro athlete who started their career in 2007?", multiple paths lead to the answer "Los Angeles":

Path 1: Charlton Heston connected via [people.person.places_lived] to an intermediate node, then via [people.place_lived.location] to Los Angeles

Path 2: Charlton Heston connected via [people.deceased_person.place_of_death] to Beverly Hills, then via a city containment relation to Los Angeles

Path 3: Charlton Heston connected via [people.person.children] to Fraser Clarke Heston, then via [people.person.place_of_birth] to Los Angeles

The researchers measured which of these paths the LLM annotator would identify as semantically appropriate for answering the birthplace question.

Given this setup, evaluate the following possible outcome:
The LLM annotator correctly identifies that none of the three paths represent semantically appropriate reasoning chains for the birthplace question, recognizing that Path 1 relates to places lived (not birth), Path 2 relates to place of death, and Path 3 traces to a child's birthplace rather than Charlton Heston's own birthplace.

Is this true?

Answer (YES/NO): NO